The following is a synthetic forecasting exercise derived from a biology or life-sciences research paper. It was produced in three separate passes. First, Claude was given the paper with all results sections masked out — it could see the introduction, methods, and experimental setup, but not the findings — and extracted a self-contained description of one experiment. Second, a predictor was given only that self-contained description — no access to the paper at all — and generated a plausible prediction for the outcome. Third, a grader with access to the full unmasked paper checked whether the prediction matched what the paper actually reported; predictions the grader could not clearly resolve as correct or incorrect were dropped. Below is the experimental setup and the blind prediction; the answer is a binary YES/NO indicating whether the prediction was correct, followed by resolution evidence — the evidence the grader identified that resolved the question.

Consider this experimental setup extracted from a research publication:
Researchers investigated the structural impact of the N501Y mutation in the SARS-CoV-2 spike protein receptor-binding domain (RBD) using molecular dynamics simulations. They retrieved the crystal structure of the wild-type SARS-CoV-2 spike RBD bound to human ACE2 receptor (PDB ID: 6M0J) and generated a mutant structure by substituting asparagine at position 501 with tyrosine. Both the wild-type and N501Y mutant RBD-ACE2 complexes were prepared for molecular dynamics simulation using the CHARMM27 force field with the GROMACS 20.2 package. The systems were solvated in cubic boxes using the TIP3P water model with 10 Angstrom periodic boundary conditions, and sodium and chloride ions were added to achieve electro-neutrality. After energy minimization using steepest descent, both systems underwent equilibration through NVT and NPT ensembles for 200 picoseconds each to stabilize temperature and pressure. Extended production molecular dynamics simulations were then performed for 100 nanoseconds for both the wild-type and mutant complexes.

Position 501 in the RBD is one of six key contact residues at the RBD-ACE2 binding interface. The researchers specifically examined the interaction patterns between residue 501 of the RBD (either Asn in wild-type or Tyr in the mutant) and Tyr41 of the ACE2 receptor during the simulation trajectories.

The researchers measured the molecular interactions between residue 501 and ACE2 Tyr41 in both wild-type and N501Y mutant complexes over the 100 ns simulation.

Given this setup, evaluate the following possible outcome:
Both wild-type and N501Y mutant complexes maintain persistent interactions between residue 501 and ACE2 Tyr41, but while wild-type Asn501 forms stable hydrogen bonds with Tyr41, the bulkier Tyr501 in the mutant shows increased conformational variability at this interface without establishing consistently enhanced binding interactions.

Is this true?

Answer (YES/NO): NO